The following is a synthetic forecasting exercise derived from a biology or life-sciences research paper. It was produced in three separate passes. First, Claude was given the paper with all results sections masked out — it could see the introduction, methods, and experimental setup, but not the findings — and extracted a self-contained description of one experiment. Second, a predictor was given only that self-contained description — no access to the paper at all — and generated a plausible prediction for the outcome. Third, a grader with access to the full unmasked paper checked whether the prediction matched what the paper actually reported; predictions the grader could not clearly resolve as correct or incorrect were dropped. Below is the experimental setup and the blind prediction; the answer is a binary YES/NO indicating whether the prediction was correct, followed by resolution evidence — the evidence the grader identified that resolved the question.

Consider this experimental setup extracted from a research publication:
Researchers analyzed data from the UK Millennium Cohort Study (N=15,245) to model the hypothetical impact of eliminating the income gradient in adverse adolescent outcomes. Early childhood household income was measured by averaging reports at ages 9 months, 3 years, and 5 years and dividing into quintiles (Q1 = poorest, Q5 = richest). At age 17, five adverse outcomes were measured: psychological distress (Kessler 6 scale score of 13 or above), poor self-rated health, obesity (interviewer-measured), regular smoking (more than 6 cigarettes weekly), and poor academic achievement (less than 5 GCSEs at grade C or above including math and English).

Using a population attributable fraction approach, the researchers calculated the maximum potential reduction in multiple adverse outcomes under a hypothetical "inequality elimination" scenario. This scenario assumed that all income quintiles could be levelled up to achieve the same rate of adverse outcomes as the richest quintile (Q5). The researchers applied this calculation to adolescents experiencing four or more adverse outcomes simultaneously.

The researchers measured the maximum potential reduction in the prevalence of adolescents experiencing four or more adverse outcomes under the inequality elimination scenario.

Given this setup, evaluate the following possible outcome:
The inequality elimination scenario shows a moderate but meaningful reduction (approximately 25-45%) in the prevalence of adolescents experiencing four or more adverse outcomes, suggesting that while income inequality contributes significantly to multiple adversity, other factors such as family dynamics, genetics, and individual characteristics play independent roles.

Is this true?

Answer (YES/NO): NO